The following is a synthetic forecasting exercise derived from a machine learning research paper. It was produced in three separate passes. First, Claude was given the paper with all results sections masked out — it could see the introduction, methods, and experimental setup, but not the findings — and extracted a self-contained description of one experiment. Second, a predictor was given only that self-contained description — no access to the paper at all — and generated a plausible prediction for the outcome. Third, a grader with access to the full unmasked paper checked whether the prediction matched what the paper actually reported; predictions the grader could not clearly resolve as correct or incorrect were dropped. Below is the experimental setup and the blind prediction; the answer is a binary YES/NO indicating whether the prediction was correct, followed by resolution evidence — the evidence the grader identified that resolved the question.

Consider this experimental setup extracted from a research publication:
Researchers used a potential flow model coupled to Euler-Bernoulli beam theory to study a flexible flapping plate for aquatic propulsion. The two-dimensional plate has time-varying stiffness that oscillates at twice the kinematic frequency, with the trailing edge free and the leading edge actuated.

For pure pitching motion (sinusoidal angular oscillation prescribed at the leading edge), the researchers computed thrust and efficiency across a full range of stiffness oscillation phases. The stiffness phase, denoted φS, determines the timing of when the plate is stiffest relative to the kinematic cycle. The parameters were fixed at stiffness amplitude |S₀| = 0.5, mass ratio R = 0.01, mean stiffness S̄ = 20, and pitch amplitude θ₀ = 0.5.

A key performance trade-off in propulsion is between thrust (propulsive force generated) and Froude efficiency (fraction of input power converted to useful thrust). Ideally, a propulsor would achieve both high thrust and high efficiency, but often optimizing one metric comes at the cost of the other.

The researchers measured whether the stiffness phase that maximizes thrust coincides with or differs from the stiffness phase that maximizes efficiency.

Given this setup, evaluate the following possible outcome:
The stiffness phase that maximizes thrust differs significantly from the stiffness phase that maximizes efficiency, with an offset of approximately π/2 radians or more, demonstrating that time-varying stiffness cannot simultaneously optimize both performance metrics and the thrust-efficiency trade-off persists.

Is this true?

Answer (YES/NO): YES